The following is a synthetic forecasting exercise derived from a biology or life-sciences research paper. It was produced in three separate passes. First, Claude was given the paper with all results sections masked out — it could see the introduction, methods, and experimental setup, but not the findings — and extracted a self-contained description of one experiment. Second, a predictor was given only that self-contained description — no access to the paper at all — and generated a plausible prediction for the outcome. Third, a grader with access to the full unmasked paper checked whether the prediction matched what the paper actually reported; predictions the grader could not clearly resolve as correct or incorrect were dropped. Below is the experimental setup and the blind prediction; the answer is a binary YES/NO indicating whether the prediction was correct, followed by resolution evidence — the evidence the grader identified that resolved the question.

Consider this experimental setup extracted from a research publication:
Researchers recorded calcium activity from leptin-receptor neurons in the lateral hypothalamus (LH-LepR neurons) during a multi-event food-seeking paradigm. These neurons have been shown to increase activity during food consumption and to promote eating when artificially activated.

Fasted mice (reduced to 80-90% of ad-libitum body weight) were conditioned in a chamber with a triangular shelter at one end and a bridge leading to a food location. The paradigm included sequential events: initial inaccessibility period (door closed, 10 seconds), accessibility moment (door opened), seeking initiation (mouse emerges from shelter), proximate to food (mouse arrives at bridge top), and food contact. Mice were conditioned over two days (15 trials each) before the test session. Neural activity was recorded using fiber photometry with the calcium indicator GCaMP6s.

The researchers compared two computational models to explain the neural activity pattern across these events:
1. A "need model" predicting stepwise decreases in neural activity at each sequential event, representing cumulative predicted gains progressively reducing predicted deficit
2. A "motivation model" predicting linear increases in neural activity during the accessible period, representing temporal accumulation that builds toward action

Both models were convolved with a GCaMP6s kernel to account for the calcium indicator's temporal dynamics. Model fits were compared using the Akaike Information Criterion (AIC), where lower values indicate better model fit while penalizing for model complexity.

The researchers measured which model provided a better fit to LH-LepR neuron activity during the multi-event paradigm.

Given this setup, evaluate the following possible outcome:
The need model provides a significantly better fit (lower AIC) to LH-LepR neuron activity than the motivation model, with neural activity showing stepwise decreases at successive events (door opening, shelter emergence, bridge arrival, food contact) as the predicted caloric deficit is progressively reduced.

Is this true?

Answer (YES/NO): NO